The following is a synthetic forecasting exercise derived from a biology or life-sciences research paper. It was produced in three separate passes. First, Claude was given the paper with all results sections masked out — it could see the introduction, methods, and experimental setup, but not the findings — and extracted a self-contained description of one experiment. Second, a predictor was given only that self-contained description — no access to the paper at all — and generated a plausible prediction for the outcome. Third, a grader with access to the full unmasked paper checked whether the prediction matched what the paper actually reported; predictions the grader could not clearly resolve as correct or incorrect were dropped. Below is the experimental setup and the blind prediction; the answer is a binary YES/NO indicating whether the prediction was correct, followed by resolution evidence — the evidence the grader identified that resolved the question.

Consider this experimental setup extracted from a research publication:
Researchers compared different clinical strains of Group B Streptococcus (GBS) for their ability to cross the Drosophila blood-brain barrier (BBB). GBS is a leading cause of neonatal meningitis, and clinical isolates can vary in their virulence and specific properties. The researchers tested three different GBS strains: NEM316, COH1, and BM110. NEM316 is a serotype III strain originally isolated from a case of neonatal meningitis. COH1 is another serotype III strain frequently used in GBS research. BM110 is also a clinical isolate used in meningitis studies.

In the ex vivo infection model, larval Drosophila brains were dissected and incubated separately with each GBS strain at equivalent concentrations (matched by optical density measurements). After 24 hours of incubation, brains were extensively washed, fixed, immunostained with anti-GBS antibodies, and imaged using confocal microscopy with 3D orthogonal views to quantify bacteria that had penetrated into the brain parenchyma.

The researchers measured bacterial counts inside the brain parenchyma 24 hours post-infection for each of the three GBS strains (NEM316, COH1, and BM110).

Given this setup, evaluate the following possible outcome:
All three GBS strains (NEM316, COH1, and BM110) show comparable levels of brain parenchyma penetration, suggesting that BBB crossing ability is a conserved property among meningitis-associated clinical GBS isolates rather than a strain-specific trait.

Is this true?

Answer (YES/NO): NO